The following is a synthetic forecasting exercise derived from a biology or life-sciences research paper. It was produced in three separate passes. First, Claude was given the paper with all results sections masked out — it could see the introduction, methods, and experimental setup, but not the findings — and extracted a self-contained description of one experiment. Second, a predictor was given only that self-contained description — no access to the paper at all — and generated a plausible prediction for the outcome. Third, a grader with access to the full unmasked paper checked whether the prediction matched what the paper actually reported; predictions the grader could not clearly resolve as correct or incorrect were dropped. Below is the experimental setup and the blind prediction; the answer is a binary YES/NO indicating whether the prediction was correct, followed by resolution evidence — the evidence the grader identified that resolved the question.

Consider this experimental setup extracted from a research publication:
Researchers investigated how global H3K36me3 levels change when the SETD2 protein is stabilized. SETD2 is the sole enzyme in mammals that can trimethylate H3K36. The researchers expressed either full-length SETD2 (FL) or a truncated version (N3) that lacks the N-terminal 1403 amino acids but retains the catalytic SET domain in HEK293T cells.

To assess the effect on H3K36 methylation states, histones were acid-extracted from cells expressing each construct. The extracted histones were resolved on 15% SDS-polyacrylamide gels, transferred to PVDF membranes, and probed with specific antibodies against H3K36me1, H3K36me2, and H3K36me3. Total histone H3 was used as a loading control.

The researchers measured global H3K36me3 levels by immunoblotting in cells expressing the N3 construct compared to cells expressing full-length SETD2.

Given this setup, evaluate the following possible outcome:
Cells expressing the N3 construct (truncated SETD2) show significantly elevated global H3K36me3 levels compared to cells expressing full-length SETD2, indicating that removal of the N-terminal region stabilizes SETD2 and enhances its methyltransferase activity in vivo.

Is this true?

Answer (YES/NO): YES